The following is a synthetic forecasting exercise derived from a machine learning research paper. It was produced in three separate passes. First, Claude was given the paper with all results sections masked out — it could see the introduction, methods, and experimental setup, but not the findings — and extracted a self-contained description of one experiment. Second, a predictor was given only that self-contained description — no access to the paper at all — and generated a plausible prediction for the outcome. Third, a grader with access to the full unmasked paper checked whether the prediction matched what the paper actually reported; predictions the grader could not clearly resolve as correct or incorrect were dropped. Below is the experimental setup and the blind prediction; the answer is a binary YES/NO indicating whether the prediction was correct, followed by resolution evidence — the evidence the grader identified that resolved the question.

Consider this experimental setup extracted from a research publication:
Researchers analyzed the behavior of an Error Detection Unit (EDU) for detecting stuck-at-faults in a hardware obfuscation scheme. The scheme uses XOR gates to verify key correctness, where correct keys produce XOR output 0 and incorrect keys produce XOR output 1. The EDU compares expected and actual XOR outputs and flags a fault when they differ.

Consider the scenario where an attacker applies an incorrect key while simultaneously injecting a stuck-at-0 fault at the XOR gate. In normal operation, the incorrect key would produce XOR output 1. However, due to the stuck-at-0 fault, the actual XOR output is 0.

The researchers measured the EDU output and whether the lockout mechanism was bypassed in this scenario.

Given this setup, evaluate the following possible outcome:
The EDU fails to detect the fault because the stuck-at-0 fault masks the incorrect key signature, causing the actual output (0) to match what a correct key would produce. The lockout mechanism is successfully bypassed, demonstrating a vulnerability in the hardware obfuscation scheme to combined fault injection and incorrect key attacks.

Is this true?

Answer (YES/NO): NO